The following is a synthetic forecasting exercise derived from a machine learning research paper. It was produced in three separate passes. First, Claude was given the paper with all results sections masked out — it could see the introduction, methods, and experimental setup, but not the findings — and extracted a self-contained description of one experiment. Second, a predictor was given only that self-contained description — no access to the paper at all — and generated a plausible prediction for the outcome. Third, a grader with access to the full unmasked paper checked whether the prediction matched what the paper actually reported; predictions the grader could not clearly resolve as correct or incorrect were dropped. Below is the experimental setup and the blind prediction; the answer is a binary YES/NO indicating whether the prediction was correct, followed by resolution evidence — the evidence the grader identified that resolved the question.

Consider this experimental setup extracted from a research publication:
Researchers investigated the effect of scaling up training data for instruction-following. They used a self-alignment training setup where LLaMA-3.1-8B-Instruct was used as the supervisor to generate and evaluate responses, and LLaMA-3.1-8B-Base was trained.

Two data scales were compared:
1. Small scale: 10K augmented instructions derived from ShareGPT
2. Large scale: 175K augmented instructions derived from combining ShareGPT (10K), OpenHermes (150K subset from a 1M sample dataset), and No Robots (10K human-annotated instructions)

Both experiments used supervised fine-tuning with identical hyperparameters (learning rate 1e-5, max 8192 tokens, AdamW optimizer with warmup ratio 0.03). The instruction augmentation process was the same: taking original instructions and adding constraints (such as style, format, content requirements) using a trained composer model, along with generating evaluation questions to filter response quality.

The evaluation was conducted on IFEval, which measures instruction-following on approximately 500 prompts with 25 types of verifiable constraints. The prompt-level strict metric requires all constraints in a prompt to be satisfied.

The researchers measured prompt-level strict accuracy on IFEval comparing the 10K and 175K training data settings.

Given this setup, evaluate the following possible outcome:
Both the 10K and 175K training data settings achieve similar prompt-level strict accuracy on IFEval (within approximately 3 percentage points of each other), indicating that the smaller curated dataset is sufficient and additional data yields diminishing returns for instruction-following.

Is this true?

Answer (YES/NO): NO